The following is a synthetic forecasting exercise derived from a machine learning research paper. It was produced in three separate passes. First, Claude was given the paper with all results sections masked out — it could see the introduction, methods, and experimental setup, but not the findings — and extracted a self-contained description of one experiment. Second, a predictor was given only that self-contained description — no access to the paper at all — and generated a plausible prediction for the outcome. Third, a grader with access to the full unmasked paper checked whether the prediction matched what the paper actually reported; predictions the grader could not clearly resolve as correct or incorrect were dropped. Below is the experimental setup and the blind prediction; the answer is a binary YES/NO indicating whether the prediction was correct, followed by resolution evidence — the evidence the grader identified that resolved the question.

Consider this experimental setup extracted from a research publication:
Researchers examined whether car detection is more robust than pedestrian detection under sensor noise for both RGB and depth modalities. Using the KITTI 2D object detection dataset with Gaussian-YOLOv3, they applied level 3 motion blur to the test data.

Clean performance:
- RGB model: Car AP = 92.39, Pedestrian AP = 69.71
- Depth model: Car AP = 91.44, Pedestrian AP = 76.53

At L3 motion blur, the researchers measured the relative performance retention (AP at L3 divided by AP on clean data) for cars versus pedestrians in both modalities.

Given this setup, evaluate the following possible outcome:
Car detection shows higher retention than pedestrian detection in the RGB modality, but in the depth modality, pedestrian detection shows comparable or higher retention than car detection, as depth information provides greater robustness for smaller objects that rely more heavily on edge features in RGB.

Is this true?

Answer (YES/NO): NO